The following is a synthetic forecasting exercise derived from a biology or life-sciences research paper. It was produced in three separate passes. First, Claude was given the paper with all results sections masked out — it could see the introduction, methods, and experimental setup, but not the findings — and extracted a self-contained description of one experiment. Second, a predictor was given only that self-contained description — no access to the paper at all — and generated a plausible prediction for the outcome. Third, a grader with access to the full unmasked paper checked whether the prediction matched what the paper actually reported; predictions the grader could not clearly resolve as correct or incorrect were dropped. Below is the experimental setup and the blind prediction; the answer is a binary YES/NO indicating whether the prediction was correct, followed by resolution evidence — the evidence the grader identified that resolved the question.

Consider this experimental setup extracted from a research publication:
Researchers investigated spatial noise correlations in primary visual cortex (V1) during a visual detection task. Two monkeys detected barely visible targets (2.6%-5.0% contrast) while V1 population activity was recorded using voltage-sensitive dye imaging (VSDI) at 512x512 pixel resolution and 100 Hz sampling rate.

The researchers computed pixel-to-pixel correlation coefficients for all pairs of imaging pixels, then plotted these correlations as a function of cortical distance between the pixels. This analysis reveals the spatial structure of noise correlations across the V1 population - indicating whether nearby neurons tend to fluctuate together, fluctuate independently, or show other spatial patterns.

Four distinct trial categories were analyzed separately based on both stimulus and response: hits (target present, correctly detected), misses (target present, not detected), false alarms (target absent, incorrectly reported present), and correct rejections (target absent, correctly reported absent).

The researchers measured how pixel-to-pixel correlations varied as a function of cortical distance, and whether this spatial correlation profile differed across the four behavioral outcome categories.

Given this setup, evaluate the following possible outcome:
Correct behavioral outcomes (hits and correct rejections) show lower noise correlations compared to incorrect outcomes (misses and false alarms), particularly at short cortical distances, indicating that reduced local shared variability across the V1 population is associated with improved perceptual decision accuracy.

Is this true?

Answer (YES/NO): NO